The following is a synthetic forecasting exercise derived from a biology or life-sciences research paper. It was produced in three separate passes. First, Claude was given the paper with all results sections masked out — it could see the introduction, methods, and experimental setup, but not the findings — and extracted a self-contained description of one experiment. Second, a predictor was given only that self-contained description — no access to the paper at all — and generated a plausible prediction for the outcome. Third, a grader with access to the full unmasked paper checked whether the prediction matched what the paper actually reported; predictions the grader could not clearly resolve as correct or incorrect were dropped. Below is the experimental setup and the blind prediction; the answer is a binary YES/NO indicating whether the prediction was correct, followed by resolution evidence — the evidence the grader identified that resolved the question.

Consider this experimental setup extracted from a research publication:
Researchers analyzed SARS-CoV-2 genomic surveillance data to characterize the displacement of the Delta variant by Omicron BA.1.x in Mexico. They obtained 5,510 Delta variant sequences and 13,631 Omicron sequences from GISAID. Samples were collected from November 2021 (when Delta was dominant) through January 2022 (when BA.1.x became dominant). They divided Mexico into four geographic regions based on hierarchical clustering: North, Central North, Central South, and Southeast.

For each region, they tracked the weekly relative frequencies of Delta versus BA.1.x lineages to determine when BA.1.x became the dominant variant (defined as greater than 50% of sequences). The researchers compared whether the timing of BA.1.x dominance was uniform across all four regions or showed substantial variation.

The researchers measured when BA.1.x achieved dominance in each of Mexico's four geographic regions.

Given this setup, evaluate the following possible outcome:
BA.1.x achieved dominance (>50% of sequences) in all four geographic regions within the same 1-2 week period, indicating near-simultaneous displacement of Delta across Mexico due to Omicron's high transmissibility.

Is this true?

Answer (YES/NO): NO